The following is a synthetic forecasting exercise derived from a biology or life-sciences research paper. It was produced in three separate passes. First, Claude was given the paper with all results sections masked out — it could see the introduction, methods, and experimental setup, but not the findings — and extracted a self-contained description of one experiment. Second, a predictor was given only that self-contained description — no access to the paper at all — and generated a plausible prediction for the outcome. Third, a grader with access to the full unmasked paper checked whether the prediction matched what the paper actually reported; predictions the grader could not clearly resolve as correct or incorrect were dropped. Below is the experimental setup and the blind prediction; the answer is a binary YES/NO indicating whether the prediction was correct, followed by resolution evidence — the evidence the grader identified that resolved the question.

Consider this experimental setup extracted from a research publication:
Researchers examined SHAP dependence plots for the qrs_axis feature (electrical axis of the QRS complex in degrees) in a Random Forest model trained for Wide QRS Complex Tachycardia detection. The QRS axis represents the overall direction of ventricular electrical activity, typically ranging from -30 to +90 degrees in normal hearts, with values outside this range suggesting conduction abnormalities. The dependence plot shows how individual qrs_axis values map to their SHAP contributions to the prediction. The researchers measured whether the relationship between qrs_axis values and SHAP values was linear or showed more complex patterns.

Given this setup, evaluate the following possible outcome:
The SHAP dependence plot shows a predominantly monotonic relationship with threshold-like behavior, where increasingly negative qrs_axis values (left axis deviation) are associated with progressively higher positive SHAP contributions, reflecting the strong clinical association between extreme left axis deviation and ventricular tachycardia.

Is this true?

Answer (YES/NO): NO